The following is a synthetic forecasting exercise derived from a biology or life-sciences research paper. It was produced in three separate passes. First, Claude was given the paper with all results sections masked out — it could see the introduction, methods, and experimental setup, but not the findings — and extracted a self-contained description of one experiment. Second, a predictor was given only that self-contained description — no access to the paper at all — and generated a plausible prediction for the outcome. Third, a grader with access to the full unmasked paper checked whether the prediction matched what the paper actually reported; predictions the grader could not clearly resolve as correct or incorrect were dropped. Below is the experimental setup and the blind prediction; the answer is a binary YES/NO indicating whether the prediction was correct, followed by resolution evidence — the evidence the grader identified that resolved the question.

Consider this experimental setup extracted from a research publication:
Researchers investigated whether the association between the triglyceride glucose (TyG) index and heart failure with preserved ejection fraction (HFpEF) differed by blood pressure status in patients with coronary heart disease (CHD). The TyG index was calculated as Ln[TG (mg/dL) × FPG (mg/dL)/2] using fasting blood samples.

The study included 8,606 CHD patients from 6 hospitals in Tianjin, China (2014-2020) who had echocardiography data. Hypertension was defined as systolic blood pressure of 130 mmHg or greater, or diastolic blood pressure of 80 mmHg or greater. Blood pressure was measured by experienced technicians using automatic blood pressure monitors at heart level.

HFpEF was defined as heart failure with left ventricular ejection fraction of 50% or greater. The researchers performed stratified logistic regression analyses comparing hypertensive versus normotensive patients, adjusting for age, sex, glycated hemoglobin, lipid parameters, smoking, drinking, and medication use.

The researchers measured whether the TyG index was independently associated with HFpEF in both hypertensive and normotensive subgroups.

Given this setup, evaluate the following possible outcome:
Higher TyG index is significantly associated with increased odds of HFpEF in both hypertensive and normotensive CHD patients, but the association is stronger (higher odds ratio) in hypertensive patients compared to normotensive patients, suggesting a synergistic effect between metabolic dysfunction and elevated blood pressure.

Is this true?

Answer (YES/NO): NO